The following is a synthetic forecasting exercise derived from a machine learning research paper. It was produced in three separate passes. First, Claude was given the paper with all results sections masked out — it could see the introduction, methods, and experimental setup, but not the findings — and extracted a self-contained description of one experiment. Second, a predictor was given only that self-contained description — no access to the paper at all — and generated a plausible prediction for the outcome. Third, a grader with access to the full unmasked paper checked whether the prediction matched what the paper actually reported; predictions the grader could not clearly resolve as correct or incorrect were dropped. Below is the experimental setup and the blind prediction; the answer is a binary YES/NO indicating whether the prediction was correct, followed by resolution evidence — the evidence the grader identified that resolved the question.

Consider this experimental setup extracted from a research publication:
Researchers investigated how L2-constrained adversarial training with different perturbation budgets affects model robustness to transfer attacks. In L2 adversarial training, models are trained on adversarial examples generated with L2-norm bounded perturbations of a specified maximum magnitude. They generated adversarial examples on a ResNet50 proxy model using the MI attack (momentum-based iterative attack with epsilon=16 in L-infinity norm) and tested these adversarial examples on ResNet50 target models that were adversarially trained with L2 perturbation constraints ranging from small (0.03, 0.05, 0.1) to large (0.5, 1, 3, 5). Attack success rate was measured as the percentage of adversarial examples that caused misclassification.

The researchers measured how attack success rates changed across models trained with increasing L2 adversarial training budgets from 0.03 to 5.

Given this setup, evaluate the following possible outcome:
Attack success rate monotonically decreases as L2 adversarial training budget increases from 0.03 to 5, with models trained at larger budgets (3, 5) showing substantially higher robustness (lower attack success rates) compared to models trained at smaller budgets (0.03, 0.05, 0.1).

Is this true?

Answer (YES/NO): NO